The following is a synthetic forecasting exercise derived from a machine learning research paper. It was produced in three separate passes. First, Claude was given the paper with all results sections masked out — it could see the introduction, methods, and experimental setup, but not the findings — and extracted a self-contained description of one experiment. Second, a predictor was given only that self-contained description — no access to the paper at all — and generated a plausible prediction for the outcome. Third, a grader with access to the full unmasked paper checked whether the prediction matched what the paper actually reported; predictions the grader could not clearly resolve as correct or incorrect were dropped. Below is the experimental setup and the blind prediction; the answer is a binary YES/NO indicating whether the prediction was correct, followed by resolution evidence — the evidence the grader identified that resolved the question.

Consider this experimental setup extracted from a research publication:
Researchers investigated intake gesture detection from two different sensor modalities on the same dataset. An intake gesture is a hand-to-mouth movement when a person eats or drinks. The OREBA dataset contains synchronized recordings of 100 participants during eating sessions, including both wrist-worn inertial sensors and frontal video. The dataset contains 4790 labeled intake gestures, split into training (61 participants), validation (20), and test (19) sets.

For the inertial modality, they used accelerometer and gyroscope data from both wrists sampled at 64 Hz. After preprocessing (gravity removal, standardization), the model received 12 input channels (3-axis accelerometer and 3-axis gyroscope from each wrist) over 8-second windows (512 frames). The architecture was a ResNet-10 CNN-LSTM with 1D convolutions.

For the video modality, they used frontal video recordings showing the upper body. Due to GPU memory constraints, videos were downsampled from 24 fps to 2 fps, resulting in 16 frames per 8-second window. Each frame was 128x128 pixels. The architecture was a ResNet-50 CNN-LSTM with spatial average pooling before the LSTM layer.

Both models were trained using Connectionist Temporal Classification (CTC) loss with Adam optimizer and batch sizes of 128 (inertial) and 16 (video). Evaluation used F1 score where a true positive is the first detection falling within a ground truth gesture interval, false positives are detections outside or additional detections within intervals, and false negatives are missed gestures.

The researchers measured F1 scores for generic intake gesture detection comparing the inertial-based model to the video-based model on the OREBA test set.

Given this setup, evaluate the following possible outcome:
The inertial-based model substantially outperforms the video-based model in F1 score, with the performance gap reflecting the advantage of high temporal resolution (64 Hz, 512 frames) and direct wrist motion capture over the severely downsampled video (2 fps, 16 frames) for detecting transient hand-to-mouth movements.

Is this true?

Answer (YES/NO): NO